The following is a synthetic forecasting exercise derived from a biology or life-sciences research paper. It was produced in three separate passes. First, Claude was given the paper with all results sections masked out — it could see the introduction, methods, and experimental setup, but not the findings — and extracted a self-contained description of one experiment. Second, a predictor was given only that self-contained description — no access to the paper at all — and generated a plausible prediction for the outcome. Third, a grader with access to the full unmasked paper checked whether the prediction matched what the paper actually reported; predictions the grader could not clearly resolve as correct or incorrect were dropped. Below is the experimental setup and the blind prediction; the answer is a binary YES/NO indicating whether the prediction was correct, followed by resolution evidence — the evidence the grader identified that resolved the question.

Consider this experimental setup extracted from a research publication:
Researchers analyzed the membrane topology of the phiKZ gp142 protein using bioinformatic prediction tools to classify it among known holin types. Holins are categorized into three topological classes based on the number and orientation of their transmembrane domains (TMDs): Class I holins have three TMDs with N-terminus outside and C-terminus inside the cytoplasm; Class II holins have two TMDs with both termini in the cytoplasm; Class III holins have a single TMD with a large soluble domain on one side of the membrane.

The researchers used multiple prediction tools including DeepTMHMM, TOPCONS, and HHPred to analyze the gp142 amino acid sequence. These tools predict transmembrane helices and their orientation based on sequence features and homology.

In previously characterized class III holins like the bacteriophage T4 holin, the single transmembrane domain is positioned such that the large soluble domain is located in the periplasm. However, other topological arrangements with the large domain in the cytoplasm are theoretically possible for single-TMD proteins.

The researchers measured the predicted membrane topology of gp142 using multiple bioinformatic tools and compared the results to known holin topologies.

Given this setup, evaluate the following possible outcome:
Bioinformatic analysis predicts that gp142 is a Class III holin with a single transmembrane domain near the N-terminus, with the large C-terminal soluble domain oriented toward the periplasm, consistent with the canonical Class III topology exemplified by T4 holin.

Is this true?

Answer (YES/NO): NO